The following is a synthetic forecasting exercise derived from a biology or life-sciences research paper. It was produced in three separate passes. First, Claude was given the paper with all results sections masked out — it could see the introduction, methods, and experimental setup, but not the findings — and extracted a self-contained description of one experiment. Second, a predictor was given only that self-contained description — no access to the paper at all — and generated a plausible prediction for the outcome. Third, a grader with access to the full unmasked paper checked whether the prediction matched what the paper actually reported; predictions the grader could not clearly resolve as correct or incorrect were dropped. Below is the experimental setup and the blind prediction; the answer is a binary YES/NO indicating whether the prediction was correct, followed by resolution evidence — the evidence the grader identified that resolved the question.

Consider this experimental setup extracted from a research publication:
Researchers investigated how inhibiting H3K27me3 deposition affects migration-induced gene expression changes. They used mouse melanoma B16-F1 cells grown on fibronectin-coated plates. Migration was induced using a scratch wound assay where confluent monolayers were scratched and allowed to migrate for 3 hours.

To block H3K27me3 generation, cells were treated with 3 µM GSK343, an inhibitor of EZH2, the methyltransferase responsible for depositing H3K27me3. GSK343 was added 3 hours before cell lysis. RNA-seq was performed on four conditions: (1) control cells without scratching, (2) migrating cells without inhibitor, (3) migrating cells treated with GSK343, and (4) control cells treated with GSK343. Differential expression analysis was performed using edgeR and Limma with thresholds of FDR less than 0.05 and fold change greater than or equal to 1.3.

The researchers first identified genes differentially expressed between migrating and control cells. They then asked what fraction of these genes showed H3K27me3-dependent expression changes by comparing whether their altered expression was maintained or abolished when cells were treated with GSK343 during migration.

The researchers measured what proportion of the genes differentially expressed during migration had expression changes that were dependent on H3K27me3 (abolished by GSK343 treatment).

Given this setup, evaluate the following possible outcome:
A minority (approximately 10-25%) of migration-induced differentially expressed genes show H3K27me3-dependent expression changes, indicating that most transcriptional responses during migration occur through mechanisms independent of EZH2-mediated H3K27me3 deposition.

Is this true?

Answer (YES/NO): NO